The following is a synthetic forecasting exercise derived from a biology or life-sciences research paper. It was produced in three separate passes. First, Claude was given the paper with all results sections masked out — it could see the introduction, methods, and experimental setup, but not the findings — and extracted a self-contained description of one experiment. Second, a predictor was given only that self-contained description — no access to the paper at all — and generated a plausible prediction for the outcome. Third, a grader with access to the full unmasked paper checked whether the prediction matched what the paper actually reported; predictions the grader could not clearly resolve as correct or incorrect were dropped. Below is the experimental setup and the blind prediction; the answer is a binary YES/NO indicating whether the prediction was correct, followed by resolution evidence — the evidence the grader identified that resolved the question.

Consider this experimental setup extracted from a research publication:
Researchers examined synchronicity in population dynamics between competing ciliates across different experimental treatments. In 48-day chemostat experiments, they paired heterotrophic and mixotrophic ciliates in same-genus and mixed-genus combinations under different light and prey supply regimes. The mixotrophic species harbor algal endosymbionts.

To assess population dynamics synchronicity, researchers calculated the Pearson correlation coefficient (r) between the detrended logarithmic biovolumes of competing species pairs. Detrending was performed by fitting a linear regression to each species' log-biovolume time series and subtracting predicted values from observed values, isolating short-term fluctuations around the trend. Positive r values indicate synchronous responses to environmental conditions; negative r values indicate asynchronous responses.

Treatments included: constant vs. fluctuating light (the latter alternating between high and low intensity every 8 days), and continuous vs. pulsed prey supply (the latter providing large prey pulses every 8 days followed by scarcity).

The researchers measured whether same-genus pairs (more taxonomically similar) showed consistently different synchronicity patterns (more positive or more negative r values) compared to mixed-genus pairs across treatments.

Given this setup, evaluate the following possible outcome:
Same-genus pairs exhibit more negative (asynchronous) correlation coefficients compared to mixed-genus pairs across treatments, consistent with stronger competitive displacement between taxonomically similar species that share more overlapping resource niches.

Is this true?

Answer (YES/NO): NO